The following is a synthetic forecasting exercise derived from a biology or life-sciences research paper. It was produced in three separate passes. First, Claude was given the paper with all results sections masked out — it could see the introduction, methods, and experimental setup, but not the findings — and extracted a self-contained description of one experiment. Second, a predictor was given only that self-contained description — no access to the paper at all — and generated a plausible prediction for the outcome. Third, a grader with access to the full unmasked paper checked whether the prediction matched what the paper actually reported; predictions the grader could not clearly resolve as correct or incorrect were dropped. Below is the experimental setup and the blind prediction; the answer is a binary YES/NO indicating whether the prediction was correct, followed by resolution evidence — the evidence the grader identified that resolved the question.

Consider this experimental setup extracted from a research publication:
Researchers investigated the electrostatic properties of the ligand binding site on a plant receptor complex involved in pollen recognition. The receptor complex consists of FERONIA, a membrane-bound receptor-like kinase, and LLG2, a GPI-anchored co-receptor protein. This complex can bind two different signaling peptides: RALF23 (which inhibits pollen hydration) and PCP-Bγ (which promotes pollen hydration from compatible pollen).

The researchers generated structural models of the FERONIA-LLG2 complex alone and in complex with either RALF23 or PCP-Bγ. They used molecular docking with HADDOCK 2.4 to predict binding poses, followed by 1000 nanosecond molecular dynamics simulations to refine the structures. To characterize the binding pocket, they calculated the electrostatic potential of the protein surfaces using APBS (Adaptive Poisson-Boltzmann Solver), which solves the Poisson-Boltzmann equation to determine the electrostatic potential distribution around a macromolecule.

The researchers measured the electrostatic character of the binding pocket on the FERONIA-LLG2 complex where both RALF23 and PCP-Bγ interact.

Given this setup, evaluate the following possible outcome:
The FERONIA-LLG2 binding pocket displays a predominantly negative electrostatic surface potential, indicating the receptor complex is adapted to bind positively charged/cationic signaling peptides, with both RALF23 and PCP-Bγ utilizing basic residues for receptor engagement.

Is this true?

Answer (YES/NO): YES